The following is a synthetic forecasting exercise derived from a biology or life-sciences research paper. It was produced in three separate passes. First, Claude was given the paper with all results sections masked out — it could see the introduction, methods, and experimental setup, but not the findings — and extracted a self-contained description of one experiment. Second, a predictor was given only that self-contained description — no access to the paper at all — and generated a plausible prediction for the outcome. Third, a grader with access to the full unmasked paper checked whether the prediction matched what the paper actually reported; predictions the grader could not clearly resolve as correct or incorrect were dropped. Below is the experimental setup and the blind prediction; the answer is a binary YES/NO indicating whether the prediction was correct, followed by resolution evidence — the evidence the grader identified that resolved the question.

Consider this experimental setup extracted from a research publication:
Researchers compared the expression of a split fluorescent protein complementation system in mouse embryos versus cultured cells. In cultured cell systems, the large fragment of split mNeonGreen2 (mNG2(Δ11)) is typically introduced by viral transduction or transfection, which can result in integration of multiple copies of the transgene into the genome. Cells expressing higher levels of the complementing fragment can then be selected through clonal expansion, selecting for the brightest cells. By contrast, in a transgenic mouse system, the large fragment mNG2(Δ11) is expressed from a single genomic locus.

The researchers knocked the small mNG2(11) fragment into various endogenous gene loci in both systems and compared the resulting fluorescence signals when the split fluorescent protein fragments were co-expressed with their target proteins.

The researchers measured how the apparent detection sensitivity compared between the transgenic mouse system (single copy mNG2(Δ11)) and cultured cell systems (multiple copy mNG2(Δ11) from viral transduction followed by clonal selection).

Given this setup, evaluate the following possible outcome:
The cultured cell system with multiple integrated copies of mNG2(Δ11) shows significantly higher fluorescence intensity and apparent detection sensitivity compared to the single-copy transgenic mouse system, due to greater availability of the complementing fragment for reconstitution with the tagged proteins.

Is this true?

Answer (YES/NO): YES